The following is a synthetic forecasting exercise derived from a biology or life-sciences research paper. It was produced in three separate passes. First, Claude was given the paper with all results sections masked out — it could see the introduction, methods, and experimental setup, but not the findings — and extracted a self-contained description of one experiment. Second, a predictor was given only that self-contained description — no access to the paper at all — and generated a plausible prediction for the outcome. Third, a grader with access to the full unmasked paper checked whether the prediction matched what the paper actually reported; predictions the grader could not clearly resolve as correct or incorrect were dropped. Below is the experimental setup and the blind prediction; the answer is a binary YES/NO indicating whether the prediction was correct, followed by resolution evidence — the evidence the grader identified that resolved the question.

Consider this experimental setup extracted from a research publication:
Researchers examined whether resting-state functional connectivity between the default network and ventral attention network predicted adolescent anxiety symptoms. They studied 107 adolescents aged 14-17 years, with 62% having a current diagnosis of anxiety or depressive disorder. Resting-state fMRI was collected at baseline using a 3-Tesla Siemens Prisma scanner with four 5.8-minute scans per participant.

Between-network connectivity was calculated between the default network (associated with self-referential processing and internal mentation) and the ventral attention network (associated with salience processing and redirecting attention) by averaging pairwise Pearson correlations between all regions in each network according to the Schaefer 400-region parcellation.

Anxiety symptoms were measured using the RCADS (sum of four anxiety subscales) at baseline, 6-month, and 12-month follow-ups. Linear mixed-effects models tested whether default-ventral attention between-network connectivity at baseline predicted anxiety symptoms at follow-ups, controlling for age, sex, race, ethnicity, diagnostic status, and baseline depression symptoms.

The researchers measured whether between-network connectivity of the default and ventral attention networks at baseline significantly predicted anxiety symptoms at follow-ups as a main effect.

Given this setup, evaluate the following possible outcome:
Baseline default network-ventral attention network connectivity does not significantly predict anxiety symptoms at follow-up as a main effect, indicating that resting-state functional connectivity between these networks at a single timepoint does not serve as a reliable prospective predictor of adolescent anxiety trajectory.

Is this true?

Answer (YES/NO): YES